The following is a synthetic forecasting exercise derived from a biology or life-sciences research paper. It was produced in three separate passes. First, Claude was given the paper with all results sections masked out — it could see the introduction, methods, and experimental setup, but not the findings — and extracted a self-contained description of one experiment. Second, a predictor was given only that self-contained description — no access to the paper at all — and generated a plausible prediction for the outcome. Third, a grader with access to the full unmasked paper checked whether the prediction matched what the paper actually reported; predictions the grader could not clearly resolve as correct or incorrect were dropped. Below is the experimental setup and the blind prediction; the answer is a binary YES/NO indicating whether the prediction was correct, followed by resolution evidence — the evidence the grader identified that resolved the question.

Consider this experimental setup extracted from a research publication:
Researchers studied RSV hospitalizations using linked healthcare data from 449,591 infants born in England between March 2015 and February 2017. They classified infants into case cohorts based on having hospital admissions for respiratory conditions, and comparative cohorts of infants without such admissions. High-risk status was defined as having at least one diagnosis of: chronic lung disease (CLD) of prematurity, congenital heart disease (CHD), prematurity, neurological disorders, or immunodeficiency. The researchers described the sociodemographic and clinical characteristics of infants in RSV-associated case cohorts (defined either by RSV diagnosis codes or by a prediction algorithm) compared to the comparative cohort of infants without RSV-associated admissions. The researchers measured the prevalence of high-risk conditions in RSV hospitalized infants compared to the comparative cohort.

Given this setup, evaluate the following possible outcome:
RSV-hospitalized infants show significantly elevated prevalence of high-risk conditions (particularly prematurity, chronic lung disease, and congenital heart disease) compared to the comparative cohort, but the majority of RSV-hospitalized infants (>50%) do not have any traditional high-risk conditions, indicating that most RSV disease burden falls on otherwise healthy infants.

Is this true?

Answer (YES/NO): YES